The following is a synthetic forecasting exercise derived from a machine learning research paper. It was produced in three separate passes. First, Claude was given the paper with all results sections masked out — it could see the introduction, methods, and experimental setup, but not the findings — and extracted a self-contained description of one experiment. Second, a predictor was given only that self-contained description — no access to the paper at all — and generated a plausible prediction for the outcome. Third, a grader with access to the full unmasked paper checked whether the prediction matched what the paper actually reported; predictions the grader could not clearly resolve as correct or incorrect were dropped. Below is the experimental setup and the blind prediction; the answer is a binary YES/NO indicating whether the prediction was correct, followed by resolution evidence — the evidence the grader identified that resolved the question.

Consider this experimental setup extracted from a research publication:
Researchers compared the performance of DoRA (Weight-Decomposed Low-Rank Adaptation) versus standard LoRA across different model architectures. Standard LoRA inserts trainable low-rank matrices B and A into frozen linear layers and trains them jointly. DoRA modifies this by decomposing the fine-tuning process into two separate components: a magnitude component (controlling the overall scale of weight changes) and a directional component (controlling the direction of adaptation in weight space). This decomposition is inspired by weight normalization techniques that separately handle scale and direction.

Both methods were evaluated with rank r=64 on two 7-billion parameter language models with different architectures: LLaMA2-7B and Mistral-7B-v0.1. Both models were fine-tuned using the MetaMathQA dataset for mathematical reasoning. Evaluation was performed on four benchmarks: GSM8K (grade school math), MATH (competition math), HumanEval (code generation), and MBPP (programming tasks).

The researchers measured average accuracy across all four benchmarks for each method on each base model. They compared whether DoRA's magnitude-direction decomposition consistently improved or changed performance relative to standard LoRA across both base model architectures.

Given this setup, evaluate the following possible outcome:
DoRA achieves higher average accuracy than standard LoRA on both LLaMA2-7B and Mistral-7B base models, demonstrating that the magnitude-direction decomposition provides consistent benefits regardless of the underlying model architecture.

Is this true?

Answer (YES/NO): NO